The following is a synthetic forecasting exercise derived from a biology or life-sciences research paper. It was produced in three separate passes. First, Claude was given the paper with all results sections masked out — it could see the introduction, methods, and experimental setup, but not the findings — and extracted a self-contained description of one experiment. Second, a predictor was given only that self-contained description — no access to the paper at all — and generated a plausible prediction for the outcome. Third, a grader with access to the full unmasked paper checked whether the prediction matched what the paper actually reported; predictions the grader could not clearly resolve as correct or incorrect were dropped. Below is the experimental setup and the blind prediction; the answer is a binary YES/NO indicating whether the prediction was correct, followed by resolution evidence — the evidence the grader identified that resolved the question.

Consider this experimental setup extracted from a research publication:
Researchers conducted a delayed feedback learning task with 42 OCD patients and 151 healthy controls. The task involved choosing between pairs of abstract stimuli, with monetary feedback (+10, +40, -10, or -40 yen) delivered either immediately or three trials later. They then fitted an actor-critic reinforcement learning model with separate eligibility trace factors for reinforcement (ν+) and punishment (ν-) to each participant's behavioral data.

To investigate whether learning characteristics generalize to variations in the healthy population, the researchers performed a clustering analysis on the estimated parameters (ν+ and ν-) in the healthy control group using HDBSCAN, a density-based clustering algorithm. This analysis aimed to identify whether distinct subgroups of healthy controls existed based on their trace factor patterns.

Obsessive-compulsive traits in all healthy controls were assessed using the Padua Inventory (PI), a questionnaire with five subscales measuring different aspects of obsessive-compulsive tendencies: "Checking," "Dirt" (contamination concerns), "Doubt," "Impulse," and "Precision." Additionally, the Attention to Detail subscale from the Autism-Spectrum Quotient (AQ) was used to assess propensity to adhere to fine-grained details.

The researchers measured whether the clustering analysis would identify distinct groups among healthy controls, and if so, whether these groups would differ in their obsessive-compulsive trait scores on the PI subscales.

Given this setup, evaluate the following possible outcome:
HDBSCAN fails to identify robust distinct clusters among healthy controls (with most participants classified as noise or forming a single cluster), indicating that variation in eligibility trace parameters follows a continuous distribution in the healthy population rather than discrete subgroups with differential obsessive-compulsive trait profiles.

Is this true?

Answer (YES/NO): NO